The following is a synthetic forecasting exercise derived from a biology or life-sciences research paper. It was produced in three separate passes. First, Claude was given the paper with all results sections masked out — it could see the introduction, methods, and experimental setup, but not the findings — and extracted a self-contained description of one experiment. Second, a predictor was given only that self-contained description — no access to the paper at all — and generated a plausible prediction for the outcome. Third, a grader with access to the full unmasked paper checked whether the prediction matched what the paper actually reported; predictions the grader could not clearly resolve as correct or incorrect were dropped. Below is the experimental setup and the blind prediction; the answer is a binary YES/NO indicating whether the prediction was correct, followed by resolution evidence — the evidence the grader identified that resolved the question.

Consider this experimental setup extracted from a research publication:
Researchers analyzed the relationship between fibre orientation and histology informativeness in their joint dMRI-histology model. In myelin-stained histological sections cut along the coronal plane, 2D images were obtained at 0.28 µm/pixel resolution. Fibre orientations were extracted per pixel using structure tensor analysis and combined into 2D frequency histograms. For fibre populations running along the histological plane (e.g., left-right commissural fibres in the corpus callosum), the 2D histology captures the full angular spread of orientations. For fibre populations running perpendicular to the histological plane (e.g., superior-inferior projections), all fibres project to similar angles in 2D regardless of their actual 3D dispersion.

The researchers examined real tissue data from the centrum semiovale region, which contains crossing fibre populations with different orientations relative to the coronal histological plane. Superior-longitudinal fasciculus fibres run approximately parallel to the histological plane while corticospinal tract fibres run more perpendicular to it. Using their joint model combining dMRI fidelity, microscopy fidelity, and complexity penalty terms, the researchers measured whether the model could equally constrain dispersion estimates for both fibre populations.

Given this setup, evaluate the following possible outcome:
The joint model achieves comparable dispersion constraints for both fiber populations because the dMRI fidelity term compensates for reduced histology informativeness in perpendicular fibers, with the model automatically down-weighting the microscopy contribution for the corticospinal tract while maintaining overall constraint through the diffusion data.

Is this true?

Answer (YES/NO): NO